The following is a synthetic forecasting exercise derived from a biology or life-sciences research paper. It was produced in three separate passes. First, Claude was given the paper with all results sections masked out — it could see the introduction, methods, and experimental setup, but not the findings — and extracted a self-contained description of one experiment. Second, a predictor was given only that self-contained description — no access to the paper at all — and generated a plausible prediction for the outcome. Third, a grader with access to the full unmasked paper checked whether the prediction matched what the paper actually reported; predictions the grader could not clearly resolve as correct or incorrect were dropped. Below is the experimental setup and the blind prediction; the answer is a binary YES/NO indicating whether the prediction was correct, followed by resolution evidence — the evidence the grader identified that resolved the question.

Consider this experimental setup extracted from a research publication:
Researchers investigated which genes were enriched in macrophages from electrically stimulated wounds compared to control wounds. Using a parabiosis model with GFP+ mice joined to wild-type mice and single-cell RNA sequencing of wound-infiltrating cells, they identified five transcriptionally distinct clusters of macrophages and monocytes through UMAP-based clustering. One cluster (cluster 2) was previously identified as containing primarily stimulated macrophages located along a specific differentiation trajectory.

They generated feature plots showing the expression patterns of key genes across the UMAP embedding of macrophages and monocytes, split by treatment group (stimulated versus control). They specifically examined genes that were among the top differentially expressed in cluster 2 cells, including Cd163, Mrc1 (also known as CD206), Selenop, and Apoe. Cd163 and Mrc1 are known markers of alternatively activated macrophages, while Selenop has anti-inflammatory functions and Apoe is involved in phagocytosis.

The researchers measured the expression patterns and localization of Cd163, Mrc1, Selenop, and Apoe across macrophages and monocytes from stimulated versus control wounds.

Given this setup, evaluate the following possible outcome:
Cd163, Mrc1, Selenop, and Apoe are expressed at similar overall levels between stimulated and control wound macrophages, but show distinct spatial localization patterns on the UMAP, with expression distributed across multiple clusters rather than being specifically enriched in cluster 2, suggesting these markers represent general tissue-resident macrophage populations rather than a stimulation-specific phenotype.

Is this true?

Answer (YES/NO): NO